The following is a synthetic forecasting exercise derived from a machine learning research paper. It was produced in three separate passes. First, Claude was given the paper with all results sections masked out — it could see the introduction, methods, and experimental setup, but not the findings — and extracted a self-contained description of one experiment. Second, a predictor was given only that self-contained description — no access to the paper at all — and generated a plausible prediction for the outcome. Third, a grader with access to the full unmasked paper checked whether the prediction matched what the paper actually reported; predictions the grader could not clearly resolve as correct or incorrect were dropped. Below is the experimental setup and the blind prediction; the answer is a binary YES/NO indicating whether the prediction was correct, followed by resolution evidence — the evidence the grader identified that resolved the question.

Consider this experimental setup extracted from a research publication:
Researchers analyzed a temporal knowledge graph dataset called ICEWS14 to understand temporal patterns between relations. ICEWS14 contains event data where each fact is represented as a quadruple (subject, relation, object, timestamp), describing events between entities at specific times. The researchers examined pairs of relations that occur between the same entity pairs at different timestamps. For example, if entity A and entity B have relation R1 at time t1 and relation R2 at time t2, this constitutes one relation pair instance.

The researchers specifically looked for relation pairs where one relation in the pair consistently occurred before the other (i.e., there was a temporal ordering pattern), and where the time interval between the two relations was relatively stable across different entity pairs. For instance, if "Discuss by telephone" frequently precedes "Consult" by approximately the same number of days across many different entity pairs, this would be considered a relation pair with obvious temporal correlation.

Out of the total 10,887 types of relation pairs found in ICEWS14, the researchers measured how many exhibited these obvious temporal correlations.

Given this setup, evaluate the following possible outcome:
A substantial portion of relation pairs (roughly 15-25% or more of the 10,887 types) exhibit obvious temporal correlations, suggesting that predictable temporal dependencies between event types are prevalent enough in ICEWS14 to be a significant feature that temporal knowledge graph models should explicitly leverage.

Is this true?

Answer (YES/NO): YES